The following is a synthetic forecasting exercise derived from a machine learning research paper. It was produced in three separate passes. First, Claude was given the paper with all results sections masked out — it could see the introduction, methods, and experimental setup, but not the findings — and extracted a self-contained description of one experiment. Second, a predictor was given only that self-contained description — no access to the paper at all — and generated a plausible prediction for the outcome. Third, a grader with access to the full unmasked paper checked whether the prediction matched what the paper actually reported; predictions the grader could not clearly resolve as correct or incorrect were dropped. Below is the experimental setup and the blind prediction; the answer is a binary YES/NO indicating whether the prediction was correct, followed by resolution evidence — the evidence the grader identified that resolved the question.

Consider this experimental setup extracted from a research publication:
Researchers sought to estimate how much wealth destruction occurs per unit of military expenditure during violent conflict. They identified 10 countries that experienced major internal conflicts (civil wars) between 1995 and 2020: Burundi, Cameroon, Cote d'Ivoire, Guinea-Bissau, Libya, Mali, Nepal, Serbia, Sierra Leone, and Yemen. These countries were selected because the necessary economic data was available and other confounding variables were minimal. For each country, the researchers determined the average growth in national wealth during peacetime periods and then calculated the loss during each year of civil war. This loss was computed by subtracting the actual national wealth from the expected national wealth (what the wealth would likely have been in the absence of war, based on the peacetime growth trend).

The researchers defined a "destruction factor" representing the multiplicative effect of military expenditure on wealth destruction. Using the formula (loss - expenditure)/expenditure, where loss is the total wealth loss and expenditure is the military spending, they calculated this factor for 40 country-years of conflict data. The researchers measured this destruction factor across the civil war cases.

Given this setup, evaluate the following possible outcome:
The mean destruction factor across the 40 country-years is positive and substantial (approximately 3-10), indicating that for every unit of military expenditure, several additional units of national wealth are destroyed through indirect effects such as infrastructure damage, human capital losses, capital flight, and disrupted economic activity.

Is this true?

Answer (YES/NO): NO